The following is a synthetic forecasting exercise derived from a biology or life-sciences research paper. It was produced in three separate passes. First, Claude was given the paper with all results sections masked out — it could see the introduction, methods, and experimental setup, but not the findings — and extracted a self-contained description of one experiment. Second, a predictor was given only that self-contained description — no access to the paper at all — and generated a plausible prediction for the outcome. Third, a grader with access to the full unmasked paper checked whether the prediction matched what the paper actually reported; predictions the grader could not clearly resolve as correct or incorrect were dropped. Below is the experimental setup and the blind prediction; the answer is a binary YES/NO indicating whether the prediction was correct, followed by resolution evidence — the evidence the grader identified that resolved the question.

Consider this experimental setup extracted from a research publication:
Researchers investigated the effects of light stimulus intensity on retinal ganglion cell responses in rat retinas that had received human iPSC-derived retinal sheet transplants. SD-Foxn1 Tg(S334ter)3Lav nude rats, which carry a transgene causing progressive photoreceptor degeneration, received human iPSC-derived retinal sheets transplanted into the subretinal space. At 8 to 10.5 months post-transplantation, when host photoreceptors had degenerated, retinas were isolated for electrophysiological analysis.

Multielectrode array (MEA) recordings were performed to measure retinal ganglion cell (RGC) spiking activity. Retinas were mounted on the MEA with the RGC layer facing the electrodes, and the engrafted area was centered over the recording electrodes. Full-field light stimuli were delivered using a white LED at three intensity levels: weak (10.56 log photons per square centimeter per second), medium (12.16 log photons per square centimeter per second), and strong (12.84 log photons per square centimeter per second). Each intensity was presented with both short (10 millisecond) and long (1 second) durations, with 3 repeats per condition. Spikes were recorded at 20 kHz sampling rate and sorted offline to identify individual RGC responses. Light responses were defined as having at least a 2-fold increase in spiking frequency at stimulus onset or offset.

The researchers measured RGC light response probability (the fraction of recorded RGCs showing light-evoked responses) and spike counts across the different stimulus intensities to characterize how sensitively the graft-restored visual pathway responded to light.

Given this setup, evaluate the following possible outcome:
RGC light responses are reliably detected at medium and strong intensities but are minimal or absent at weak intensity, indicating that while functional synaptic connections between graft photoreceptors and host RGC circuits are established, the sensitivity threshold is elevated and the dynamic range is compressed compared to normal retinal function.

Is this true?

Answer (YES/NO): NO